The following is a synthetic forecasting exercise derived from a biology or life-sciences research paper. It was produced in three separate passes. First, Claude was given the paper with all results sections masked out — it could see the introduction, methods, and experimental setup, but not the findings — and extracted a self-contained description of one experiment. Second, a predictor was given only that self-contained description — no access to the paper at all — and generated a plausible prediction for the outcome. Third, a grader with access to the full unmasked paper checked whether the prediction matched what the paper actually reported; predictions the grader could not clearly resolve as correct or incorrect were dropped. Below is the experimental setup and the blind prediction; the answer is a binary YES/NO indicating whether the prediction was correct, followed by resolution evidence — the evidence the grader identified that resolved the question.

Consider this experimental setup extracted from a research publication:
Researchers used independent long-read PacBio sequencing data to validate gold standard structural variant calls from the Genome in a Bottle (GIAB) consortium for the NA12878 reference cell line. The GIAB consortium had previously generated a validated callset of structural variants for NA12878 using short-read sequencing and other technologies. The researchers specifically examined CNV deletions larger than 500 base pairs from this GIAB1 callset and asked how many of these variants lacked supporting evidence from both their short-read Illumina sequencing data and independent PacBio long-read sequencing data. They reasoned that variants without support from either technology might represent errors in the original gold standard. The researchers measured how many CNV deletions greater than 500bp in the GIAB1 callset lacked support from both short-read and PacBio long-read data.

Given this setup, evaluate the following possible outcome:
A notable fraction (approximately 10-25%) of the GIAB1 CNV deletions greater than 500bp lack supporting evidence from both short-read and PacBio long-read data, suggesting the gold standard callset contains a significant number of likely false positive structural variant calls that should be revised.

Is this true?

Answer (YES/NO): NO